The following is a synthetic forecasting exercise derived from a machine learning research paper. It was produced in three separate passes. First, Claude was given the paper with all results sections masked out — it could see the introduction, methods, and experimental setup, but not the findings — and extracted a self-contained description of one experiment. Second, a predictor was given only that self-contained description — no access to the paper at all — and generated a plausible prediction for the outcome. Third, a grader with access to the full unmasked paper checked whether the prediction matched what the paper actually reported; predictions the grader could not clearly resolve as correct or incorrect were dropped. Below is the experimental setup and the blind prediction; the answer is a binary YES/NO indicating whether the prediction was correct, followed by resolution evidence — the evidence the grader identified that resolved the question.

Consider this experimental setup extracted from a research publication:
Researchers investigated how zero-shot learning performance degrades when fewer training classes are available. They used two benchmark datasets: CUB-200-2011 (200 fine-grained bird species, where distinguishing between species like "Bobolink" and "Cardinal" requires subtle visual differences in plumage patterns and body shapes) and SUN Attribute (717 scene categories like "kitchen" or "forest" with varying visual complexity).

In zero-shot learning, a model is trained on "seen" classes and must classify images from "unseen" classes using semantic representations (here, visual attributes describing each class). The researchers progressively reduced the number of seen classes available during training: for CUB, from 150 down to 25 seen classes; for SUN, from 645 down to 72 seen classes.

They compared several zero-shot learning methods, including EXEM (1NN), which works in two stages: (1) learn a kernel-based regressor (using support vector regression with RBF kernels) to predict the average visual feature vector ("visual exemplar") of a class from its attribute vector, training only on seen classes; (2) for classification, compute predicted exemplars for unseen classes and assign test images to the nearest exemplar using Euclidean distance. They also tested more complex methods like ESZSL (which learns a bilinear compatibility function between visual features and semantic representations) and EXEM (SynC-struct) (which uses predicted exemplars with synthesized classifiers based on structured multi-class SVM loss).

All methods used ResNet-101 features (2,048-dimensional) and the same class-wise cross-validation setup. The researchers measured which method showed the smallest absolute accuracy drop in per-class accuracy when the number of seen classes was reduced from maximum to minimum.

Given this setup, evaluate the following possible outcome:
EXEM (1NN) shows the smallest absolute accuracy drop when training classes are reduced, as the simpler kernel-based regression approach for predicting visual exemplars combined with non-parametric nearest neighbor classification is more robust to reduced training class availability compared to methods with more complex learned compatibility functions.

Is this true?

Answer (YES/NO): YES